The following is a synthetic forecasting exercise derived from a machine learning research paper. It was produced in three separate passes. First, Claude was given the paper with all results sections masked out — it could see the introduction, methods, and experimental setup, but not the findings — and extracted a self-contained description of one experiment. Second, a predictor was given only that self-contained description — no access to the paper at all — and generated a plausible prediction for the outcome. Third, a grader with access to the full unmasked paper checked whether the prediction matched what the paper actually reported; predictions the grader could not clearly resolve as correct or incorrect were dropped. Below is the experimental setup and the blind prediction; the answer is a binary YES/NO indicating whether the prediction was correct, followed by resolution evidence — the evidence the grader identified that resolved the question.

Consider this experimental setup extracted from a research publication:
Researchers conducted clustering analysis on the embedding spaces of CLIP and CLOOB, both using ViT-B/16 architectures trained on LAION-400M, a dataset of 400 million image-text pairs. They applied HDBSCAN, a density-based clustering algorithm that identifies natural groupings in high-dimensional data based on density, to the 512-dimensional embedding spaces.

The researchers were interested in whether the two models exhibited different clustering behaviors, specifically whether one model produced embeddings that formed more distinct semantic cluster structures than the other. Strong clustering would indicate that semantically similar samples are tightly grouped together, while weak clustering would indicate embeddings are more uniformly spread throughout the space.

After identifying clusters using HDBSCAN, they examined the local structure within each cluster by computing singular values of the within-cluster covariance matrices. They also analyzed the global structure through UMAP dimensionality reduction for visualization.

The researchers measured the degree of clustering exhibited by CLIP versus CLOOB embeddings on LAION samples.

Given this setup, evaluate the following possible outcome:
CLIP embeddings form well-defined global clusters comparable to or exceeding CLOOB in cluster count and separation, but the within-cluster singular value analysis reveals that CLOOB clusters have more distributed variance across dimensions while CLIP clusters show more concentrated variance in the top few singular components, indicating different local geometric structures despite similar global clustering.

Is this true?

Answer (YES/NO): NO